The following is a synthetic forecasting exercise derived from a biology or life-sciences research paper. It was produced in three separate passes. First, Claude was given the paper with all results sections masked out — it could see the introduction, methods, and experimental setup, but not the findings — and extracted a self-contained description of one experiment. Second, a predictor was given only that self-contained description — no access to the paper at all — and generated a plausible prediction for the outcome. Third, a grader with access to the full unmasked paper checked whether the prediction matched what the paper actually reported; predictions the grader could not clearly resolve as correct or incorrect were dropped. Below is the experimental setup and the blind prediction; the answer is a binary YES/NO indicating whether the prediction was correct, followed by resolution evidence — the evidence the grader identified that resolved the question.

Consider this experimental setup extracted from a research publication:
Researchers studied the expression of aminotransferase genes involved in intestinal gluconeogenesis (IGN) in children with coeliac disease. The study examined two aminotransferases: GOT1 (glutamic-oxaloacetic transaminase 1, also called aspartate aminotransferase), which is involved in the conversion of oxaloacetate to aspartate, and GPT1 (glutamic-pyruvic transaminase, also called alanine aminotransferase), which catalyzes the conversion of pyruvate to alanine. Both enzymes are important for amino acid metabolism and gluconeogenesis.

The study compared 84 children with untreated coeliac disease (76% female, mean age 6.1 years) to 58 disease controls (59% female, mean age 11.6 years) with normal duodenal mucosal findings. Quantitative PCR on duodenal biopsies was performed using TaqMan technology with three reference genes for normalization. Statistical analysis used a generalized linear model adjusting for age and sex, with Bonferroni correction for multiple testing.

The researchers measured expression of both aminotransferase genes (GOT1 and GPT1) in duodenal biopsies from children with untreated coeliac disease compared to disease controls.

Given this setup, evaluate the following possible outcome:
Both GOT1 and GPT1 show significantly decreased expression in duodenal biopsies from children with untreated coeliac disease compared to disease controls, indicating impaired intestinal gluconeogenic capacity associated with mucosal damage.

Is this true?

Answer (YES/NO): NO